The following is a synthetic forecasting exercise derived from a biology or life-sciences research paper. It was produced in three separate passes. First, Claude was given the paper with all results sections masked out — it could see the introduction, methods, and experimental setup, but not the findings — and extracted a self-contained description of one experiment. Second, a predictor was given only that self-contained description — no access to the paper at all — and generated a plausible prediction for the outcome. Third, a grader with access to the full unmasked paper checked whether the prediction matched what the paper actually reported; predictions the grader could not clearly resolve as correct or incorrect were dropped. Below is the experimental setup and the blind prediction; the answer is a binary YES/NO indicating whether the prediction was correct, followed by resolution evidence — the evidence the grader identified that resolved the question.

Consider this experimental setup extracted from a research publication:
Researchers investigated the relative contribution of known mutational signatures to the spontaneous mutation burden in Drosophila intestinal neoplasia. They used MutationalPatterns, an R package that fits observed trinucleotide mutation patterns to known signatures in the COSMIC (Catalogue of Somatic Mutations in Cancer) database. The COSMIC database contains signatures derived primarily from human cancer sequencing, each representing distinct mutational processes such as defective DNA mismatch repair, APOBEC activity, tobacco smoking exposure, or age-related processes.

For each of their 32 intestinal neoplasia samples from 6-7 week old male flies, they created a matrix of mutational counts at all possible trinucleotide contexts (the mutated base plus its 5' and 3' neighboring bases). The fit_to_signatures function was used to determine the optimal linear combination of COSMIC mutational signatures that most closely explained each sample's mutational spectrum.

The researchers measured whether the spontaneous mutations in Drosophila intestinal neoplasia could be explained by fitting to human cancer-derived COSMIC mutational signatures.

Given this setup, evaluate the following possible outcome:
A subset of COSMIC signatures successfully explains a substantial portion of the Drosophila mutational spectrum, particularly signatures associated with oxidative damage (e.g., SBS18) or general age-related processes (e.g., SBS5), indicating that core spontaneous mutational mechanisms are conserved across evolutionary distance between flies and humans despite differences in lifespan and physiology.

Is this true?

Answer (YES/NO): NO